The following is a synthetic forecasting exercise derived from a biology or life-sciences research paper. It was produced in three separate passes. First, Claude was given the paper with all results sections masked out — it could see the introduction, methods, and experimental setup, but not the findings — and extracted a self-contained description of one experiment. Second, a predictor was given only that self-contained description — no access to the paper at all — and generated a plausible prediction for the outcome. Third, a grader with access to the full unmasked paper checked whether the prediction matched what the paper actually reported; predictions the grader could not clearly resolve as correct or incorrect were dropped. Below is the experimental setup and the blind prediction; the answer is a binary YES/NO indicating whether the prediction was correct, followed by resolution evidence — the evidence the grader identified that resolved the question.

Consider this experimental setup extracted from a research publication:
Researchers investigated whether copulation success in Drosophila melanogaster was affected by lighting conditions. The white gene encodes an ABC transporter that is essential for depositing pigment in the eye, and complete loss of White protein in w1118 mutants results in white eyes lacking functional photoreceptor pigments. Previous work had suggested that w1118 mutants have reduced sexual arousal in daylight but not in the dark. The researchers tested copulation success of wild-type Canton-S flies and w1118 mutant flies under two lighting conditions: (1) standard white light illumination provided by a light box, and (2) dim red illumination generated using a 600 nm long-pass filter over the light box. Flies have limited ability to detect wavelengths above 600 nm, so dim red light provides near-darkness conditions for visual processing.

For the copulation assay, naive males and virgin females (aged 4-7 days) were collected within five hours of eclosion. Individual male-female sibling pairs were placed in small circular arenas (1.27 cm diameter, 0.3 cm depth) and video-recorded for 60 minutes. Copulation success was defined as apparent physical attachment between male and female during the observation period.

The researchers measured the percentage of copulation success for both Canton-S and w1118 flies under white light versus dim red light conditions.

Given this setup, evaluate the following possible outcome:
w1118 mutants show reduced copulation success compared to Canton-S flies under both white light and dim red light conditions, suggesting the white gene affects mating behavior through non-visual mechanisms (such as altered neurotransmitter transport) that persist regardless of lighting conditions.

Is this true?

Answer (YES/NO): YES